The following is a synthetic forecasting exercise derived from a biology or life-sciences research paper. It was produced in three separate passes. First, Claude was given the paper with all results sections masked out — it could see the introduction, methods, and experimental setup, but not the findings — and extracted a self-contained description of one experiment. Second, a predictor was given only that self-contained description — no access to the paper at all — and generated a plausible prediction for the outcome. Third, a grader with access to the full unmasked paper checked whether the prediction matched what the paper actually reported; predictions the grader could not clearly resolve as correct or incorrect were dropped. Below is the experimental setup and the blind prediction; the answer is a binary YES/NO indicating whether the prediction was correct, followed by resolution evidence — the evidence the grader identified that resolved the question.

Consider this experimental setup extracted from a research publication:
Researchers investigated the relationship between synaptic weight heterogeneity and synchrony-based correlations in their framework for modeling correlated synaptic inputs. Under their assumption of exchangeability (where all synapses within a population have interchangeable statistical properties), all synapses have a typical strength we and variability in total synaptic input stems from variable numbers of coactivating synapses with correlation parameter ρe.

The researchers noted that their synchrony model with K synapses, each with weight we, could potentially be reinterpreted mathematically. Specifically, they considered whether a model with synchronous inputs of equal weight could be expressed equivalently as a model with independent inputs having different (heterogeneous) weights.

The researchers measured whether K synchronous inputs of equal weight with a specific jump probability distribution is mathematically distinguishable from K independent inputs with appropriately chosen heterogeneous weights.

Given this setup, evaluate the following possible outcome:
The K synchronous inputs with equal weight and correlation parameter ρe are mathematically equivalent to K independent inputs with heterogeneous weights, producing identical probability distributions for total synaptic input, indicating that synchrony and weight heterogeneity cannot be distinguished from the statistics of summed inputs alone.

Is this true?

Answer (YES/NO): YES